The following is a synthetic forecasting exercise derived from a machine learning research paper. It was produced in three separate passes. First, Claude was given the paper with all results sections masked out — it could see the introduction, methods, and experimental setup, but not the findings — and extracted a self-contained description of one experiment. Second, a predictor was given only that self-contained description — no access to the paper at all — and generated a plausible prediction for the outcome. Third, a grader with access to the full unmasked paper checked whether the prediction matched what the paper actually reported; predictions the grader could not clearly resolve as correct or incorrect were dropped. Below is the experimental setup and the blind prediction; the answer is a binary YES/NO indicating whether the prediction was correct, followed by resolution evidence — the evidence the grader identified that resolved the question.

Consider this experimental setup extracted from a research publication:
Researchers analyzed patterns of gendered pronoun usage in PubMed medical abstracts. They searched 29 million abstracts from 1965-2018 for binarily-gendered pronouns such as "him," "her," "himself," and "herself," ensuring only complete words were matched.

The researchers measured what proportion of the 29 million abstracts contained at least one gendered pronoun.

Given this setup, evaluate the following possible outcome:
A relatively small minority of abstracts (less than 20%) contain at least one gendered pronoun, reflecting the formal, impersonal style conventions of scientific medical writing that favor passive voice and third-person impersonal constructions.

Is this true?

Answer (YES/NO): YES